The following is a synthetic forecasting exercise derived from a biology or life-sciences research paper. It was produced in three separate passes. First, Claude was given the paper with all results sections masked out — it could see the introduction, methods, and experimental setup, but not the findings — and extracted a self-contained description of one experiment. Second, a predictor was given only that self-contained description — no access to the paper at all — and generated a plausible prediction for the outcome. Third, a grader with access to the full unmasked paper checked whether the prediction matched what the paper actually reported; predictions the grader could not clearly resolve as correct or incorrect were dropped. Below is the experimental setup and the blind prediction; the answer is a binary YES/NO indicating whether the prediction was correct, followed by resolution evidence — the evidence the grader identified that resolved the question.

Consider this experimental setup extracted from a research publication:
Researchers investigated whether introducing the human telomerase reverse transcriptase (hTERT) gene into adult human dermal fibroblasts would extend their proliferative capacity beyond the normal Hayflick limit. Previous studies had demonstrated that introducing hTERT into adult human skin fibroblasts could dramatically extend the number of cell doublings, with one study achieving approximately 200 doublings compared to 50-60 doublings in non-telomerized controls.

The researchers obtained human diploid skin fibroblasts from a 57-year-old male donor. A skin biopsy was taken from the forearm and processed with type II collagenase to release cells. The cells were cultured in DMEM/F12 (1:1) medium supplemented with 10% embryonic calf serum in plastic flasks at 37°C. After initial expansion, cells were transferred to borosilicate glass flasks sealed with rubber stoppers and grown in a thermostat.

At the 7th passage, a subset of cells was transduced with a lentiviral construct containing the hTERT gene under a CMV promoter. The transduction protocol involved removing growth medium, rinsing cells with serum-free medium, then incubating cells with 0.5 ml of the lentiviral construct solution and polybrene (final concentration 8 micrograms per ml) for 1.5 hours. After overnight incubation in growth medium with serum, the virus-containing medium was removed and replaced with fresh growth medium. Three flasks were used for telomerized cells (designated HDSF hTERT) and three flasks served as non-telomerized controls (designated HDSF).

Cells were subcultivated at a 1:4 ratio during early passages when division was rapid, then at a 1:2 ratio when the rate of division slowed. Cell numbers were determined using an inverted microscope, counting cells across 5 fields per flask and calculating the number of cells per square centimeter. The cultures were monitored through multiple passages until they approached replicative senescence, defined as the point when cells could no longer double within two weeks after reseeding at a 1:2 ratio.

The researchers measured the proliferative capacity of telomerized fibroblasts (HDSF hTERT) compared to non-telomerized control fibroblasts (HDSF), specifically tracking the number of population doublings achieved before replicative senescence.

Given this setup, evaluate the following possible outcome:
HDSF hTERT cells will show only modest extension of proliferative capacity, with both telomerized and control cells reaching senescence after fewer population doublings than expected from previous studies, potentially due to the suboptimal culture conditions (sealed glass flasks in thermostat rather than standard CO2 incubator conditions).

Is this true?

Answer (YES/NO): NO